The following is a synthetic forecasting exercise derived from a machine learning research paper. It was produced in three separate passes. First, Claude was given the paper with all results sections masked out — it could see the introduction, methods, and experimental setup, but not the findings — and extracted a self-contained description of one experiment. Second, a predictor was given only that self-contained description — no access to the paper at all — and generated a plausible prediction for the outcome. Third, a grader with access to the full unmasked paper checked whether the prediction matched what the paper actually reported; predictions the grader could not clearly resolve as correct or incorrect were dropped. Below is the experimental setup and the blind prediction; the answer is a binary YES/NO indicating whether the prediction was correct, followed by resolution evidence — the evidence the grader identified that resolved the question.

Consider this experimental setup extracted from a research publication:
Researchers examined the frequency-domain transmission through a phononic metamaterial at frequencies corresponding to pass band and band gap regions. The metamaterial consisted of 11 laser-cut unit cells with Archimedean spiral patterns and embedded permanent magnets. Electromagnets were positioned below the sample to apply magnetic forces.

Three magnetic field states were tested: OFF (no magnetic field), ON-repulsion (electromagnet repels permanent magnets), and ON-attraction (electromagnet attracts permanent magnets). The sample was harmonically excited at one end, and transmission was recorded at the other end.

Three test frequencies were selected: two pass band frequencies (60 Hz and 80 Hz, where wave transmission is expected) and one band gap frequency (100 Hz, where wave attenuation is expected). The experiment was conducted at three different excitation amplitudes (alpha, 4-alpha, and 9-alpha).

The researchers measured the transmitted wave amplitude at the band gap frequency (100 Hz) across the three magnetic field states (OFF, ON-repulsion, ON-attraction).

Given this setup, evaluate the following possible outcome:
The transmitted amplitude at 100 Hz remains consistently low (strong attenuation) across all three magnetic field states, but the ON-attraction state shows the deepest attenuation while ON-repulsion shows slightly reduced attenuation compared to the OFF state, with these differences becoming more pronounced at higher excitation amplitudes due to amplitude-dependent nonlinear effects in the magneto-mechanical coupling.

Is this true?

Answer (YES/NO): NO